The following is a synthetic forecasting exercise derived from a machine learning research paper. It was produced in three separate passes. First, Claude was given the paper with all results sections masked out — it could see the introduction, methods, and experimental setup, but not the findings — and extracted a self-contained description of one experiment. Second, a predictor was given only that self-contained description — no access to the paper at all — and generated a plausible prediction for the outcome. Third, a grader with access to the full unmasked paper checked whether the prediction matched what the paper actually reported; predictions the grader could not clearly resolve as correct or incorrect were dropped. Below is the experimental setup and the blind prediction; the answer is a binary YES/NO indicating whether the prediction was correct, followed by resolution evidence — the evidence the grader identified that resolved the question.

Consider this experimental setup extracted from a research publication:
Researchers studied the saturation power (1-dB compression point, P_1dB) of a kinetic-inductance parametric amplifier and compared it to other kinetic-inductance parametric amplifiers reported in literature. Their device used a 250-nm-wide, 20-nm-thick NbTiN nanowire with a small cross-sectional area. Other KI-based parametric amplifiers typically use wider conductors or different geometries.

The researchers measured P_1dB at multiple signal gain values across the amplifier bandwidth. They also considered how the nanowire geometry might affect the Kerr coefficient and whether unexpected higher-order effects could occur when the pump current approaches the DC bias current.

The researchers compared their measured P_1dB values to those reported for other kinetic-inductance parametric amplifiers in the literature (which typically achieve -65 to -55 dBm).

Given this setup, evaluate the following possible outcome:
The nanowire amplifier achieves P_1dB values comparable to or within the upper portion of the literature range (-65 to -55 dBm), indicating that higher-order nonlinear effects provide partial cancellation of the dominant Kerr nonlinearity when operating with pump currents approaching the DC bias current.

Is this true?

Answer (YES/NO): NO